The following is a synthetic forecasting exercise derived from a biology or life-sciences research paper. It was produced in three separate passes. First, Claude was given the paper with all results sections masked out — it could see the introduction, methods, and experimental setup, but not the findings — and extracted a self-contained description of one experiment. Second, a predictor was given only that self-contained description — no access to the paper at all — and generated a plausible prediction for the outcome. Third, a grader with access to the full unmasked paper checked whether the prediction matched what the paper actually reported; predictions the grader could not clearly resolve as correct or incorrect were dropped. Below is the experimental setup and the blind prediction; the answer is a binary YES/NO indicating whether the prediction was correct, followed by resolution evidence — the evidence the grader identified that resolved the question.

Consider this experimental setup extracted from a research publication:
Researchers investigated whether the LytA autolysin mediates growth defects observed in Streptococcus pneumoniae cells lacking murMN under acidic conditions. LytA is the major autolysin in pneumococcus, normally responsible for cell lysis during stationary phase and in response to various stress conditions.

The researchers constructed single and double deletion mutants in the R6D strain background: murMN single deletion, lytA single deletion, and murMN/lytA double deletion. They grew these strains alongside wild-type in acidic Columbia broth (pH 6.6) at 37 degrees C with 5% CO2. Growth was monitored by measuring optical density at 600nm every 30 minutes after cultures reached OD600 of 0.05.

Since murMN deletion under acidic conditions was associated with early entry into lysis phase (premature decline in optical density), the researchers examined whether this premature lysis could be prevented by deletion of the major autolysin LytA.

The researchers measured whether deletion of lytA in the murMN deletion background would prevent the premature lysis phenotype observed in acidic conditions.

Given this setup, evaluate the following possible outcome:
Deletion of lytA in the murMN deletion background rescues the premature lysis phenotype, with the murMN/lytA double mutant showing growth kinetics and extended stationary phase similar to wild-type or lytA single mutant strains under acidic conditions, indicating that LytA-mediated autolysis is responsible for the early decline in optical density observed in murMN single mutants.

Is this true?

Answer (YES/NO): NO